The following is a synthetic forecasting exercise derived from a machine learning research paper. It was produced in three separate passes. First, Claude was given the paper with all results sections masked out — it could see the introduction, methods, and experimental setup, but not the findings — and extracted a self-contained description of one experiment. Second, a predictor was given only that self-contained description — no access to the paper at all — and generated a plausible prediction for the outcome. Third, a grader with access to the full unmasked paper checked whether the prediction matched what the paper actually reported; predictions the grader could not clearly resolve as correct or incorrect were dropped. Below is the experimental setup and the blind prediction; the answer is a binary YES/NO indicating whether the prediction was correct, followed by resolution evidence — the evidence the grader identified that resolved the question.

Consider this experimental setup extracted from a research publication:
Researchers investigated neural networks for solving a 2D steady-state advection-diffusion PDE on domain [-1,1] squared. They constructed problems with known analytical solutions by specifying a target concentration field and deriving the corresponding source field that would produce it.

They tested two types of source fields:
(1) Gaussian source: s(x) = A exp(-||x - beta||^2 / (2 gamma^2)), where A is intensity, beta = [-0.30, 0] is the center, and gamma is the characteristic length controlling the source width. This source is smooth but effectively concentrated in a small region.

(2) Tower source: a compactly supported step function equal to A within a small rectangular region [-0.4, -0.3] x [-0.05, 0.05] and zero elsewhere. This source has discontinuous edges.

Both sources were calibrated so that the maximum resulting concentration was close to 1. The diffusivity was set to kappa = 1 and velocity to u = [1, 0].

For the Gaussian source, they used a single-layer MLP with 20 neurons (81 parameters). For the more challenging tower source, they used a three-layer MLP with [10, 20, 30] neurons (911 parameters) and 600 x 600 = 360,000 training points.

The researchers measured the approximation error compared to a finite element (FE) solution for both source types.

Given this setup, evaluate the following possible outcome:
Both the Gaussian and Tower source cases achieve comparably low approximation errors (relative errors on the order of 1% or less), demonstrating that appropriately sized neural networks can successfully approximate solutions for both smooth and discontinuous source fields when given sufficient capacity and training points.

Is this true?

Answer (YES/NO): NO